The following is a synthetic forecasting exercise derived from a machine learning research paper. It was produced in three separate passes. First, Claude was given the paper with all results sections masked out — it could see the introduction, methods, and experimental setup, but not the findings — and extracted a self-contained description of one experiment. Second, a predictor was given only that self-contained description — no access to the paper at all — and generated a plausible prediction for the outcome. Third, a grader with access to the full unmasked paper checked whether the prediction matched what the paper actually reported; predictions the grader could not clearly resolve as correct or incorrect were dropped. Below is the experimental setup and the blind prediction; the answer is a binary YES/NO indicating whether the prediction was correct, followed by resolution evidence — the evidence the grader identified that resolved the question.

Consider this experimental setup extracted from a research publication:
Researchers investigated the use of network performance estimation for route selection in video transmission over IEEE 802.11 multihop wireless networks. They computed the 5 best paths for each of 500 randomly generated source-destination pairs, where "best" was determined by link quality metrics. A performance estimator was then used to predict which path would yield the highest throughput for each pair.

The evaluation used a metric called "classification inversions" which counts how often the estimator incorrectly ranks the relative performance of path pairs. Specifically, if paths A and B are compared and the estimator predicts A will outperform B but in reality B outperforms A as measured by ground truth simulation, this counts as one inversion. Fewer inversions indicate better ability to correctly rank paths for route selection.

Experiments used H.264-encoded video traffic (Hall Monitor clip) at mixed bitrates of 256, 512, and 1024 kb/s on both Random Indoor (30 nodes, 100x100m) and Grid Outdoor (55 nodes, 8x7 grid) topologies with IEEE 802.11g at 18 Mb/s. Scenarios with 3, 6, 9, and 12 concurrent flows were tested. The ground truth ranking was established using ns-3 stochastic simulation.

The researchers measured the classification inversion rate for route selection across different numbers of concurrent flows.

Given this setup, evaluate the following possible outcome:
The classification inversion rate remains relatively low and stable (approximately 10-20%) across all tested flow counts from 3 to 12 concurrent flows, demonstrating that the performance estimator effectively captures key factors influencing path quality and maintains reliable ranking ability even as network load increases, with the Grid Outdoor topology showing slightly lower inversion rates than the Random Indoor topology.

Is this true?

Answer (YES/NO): NO